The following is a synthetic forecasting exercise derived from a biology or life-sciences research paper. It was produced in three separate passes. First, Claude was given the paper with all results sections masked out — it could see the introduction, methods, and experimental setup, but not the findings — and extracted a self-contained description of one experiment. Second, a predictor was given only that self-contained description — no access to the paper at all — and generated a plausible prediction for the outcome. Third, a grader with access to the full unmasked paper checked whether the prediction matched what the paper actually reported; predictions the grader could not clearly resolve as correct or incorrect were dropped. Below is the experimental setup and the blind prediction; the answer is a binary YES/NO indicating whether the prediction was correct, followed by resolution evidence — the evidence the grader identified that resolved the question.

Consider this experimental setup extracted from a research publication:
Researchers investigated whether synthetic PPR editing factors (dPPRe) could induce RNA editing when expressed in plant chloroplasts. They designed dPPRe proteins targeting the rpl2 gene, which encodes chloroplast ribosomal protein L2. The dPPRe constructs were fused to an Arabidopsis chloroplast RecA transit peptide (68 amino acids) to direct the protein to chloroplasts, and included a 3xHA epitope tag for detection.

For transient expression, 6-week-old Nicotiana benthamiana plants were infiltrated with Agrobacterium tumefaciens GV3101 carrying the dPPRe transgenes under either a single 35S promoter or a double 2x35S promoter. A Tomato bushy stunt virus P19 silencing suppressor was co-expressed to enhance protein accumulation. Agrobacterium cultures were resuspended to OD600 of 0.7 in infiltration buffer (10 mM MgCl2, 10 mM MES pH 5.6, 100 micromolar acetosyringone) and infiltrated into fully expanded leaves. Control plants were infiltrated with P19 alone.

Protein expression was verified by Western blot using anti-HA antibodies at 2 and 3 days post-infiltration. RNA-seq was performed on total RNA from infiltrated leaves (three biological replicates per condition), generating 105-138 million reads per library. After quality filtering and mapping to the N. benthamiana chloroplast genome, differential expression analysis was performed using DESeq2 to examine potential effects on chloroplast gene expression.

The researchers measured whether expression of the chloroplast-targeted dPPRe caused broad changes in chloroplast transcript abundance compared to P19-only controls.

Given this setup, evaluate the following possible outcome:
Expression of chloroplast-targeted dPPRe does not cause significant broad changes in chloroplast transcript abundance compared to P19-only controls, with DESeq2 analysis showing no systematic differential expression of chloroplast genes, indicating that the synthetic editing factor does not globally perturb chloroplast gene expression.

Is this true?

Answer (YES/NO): YES